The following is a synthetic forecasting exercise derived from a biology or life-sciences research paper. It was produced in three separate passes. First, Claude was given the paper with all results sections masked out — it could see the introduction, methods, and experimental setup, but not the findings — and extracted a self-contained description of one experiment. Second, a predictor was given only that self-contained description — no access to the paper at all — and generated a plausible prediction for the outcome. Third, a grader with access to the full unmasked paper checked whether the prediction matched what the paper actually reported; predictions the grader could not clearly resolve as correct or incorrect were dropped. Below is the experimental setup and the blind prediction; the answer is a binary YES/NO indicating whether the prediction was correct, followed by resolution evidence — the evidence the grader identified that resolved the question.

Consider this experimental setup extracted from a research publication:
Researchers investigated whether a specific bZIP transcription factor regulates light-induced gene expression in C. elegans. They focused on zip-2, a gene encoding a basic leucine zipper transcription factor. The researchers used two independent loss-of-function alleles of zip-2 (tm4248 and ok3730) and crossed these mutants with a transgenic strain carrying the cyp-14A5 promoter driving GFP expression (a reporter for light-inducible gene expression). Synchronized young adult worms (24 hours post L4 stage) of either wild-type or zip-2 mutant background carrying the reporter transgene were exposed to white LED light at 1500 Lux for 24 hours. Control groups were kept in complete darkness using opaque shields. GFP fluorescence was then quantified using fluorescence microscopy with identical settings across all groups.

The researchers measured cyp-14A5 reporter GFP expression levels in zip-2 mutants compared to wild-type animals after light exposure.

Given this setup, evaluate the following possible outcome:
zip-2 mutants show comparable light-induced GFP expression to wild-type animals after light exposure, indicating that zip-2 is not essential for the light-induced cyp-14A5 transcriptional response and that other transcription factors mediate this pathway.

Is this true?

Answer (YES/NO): NO